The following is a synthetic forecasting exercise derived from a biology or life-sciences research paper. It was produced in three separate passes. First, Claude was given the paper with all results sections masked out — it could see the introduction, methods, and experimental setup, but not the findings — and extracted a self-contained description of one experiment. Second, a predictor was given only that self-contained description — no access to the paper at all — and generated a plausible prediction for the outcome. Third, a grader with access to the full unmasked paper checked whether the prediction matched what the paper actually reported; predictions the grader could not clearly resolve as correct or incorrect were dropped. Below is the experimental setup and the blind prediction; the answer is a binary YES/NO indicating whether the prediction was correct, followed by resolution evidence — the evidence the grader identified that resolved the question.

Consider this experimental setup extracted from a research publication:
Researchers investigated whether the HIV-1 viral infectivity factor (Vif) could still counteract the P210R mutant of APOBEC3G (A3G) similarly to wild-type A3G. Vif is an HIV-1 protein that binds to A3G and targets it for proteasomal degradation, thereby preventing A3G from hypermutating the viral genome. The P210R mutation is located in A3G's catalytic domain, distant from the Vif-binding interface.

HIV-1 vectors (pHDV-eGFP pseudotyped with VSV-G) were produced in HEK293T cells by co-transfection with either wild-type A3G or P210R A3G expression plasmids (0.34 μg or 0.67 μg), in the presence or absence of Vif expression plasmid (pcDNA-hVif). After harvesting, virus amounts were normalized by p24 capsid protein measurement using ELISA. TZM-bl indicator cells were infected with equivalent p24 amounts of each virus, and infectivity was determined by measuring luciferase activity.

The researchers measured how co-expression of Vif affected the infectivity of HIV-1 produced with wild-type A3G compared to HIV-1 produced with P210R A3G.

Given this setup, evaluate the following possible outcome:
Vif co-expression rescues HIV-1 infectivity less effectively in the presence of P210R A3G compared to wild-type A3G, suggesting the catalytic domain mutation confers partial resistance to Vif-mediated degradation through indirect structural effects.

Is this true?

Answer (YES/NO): NO